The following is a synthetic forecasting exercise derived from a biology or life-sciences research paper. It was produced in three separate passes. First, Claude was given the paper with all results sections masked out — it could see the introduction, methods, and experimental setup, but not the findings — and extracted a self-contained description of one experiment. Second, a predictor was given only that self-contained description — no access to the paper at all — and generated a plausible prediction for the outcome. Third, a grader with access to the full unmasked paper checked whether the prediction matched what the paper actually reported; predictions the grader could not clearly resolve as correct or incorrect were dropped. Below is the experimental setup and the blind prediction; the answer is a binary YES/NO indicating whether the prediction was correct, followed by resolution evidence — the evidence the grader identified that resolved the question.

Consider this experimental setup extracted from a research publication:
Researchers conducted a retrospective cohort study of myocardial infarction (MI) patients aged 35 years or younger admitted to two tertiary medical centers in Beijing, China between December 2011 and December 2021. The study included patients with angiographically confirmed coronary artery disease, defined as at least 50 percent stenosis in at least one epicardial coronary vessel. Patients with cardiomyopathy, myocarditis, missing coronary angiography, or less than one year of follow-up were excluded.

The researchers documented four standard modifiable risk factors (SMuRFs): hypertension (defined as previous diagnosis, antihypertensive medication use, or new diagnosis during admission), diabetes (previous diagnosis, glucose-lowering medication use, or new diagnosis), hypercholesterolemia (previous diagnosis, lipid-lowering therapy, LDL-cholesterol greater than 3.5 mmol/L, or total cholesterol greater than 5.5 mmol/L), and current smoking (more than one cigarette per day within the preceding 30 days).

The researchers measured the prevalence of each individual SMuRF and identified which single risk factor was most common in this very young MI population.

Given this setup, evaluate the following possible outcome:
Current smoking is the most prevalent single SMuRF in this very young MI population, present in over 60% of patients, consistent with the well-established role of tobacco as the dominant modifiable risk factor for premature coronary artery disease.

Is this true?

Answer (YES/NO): YES